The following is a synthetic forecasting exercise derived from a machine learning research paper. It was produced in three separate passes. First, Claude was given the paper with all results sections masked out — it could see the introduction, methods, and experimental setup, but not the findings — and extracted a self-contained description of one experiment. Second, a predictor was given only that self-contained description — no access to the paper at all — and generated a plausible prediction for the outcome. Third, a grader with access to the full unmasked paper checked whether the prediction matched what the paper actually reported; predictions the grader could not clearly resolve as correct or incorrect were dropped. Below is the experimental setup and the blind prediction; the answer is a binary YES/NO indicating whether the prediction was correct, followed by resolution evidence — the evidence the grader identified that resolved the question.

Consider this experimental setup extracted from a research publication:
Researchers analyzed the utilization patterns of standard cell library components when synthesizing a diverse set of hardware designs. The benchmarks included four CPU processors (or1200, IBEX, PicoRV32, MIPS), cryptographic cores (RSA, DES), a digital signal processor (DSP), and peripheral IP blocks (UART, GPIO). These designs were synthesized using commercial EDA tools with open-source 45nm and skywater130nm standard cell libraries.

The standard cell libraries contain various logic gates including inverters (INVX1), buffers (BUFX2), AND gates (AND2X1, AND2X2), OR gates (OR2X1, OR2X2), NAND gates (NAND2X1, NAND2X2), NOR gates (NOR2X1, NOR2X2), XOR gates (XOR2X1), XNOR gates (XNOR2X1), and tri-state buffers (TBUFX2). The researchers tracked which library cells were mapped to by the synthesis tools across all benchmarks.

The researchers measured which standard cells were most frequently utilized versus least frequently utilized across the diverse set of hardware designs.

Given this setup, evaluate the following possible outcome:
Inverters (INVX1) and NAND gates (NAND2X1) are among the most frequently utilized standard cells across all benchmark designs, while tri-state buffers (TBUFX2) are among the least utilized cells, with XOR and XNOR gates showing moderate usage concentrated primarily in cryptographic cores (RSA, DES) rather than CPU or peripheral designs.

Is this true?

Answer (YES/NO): NO